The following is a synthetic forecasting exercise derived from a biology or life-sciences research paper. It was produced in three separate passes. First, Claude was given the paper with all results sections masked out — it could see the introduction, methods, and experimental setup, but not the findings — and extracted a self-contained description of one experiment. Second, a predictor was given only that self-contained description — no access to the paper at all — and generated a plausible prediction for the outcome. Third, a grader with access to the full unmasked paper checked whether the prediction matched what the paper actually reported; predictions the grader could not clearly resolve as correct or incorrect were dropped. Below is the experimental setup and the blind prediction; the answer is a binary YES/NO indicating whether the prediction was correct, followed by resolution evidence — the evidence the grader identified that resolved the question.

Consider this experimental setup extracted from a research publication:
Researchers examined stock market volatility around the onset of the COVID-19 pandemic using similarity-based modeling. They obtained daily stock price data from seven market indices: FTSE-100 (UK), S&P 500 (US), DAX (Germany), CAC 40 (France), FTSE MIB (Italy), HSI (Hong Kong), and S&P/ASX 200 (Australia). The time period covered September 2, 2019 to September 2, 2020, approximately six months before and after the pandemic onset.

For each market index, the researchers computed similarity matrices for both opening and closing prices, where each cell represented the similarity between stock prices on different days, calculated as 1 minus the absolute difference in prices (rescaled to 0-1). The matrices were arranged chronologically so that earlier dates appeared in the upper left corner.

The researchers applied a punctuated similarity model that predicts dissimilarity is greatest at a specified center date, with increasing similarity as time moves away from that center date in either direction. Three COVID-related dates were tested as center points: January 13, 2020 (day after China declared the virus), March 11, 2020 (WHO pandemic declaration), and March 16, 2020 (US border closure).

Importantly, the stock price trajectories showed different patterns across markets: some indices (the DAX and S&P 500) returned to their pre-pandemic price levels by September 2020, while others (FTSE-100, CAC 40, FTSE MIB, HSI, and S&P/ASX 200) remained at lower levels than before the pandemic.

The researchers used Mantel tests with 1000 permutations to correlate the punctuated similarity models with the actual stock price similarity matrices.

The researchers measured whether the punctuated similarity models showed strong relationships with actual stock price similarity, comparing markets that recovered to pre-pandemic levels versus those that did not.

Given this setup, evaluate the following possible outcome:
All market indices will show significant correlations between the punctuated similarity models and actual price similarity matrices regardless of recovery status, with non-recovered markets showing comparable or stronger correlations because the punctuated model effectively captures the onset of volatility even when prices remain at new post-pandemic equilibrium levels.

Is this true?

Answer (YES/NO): NO